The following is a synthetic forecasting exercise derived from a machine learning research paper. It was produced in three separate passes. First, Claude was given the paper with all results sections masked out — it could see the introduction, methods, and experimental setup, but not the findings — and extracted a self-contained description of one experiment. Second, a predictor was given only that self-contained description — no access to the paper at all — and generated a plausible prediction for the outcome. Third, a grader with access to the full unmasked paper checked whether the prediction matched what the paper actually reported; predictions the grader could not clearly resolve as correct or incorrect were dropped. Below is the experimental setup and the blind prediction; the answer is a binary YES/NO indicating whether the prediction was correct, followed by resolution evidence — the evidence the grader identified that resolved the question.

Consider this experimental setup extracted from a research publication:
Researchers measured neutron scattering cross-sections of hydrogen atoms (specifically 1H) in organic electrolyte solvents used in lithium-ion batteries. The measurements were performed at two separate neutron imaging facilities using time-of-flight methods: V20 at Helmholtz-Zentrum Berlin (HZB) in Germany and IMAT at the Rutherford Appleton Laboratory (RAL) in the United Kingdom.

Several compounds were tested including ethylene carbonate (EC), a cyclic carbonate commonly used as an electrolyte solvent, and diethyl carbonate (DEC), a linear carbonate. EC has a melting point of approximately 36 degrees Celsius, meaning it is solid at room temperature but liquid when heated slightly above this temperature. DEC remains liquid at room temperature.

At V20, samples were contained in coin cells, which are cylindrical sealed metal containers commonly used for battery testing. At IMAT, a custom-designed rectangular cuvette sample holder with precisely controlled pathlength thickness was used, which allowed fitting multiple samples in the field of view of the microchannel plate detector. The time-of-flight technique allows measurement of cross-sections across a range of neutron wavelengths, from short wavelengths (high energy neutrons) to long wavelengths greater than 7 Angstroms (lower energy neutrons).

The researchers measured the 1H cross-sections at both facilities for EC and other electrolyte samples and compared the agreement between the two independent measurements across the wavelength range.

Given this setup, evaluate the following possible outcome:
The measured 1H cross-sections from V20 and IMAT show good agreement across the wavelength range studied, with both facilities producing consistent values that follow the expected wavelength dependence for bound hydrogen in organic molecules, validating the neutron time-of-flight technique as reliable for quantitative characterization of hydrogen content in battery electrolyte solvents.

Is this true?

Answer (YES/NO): YES